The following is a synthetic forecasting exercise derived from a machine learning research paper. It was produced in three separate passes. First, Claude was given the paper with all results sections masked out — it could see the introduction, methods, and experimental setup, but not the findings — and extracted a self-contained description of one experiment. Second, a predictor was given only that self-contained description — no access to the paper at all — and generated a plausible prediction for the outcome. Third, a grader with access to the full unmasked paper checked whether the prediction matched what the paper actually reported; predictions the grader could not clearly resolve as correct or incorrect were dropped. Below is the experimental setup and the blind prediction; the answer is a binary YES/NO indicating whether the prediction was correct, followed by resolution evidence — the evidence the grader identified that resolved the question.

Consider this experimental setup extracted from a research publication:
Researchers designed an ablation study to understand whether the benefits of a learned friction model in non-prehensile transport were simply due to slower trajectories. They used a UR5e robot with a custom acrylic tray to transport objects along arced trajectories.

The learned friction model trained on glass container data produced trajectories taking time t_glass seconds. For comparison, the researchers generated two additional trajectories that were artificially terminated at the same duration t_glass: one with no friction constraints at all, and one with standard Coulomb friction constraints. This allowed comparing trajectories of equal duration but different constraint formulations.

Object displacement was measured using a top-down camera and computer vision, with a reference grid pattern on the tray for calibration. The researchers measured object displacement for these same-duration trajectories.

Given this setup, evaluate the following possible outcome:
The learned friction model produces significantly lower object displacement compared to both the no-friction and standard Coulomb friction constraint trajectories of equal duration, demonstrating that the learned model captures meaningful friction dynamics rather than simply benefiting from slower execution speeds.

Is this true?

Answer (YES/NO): YES